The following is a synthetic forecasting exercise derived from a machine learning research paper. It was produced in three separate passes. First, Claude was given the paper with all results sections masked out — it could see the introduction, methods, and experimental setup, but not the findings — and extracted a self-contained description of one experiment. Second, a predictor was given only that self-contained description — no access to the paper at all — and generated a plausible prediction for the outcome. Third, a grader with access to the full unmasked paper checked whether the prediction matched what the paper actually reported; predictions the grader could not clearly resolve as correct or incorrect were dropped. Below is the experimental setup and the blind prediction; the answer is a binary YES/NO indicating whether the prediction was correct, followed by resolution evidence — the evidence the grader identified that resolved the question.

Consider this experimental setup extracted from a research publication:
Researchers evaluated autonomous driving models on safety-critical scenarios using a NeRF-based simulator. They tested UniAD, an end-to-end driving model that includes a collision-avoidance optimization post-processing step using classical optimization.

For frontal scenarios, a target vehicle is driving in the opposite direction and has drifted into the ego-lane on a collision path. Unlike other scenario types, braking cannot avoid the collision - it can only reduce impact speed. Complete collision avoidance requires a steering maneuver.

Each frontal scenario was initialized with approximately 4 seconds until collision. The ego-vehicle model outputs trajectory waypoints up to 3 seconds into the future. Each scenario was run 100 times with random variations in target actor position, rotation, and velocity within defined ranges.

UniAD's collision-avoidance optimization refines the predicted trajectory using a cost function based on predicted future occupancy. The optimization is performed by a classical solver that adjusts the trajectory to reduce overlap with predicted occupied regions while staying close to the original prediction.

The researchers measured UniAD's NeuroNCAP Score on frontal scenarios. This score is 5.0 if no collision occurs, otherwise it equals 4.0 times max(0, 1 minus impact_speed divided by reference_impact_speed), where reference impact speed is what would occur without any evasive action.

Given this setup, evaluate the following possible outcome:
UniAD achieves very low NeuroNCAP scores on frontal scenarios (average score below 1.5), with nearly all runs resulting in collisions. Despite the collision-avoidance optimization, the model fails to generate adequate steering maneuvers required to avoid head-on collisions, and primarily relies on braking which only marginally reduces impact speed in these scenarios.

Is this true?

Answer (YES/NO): YES